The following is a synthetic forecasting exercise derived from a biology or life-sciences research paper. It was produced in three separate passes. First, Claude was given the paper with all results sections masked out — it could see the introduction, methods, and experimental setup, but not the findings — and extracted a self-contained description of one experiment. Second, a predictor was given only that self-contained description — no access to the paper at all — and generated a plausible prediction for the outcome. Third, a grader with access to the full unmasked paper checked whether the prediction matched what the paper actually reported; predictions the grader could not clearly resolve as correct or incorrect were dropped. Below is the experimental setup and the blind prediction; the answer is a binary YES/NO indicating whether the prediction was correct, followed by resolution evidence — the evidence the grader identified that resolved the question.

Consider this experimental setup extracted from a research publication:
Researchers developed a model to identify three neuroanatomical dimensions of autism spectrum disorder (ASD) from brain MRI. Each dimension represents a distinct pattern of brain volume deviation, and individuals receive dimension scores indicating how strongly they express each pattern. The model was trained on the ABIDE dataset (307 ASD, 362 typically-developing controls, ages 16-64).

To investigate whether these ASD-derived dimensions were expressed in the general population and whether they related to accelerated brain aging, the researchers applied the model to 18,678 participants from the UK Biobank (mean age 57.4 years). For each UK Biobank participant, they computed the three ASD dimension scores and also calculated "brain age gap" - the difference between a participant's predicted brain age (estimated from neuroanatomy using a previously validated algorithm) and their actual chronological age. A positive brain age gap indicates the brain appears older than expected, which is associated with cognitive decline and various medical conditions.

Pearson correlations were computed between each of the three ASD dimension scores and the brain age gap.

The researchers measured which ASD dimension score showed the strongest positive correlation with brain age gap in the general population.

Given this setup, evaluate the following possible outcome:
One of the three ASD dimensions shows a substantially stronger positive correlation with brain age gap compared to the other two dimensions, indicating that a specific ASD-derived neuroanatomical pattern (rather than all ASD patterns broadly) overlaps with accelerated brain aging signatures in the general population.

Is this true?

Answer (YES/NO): YES